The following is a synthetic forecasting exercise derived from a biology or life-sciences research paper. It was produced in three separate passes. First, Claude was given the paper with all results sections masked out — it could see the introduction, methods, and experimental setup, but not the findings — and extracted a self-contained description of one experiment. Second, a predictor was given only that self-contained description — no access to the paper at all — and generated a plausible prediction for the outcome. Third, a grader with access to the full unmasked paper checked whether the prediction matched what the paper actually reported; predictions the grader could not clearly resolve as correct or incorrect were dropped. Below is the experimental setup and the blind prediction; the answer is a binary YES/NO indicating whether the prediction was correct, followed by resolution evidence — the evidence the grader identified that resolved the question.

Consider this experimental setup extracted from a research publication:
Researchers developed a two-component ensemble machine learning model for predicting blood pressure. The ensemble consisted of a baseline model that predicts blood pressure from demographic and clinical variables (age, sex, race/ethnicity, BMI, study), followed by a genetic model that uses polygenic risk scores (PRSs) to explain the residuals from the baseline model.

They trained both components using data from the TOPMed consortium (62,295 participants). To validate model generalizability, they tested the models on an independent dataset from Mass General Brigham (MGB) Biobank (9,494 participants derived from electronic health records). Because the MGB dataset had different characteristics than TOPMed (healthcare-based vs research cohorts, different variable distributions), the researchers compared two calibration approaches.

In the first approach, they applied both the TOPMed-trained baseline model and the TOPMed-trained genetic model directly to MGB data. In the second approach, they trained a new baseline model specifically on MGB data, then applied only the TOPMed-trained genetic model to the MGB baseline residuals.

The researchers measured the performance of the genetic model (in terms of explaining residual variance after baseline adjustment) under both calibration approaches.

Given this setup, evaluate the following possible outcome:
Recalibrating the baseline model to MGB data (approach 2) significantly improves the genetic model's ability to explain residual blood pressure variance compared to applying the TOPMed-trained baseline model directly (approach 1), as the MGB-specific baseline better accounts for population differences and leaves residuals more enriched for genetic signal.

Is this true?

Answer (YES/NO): YES